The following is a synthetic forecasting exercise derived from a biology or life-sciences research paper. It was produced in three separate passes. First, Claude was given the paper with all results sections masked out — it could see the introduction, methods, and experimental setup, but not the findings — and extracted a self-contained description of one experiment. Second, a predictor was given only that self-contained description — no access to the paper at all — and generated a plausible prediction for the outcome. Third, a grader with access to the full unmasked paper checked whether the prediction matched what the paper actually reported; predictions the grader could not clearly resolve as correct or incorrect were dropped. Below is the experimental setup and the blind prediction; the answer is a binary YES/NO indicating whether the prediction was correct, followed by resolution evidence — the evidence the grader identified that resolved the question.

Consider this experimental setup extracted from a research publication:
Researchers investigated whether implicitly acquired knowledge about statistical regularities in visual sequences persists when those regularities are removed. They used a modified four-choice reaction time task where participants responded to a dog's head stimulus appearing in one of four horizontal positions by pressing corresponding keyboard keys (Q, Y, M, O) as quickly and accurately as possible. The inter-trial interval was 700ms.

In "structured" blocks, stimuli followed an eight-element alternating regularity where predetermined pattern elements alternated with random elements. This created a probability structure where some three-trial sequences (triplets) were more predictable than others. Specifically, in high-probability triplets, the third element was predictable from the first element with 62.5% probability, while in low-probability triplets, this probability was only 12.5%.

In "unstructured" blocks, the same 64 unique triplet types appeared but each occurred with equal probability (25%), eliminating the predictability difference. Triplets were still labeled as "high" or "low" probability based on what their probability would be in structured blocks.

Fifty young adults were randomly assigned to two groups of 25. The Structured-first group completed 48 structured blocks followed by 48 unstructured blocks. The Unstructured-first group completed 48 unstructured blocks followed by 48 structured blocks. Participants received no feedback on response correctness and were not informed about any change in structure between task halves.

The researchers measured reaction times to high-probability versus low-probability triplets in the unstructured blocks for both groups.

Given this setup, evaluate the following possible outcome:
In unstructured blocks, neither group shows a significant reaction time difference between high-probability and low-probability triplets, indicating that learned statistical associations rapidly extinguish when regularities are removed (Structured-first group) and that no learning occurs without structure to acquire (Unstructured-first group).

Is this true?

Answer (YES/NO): NO